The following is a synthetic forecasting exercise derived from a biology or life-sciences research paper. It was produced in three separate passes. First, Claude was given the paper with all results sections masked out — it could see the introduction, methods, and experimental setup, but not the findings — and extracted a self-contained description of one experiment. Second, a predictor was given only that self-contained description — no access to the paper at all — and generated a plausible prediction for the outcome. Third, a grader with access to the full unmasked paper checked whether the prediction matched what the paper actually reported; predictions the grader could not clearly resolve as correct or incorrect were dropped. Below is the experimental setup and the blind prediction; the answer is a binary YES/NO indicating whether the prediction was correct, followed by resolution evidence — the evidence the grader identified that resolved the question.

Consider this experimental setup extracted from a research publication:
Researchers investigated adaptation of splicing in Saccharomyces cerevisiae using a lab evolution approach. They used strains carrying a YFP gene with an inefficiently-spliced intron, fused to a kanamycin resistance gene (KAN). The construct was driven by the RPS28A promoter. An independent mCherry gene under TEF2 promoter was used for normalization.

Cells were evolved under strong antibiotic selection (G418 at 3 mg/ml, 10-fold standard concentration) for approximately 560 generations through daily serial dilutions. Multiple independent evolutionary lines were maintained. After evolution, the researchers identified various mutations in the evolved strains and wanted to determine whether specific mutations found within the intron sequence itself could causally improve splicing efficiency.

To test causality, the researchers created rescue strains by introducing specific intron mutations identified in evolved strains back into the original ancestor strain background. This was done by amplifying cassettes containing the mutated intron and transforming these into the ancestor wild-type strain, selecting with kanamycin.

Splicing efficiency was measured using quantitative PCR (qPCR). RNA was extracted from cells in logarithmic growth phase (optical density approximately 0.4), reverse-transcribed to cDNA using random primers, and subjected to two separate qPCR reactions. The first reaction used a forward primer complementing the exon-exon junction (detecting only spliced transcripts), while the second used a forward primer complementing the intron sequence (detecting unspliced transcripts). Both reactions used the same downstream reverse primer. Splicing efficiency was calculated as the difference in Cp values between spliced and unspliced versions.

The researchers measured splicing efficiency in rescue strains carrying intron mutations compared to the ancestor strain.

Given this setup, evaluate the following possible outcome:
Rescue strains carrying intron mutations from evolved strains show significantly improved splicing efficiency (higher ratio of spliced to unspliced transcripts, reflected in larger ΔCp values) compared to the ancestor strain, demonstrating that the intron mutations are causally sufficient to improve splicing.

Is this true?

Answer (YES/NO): YES